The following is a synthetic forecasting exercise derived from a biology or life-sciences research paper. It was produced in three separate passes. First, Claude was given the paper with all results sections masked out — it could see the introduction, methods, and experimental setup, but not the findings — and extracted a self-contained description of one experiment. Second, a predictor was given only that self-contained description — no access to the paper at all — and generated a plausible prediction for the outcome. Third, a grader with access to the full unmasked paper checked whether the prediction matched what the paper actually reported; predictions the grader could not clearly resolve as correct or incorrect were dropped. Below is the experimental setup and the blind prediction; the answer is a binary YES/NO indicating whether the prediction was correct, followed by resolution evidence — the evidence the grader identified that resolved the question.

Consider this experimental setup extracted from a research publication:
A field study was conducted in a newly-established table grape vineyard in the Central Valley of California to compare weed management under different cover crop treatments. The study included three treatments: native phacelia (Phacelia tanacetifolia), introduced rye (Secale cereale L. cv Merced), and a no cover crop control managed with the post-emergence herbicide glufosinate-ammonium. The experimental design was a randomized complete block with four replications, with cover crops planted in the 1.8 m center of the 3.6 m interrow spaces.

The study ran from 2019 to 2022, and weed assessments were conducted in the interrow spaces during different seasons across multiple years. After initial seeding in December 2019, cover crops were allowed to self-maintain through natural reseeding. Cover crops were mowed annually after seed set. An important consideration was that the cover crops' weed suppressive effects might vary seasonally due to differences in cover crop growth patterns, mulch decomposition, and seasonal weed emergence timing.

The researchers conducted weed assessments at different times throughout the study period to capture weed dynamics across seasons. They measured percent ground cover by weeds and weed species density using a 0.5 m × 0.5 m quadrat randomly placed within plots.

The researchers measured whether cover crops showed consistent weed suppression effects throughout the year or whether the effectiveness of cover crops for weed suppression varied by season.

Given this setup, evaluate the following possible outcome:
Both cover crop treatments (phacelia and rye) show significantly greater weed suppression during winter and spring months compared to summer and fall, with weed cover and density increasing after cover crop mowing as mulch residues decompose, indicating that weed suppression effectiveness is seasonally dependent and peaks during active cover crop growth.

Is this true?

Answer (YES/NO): NO